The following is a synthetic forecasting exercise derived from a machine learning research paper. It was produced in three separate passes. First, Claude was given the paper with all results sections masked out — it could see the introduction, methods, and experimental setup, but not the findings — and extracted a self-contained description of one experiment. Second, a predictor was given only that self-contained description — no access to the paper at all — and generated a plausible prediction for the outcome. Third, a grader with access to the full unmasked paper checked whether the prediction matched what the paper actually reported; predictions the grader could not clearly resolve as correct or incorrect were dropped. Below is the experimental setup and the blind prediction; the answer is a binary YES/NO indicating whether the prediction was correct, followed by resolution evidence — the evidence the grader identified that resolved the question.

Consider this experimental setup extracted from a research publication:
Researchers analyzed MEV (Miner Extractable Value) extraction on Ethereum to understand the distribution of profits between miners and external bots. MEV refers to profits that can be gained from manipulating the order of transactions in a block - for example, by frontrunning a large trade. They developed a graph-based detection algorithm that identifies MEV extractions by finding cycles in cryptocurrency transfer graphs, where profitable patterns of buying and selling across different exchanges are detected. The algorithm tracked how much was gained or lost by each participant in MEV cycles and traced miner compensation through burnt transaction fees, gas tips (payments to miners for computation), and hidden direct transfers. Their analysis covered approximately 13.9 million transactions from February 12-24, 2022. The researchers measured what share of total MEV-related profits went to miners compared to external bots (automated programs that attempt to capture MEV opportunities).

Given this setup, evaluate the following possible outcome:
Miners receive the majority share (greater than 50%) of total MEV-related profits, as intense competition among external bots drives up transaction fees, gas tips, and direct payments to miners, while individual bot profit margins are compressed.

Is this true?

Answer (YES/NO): YES